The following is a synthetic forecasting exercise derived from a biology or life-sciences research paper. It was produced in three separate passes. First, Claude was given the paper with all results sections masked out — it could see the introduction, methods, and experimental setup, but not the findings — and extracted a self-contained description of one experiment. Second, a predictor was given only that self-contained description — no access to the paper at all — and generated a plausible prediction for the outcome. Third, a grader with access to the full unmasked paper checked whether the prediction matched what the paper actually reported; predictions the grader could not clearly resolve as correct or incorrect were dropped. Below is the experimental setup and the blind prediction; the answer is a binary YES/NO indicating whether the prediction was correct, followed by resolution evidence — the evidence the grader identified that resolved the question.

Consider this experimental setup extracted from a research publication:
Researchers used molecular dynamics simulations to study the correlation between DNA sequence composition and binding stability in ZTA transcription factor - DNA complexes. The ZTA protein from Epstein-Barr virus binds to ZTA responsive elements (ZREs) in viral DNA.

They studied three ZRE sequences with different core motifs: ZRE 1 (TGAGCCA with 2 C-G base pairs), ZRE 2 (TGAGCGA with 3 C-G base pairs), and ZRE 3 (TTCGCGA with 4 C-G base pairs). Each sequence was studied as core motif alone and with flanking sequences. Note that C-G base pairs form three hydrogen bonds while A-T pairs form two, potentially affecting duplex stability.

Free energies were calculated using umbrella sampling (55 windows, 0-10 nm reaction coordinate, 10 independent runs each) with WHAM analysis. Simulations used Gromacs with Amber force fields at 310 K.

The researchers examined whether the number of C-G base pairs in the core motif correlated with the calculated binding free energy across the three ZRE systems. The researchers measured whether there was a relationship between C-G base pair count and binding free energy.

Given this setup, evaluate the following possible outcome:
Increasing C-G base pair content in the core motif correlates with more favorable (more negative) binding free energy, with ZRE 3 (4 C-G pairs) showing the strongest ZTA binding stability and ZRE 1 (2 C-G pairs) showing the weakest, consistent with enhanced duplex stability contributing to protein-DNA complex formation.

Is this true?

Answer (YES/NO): YES